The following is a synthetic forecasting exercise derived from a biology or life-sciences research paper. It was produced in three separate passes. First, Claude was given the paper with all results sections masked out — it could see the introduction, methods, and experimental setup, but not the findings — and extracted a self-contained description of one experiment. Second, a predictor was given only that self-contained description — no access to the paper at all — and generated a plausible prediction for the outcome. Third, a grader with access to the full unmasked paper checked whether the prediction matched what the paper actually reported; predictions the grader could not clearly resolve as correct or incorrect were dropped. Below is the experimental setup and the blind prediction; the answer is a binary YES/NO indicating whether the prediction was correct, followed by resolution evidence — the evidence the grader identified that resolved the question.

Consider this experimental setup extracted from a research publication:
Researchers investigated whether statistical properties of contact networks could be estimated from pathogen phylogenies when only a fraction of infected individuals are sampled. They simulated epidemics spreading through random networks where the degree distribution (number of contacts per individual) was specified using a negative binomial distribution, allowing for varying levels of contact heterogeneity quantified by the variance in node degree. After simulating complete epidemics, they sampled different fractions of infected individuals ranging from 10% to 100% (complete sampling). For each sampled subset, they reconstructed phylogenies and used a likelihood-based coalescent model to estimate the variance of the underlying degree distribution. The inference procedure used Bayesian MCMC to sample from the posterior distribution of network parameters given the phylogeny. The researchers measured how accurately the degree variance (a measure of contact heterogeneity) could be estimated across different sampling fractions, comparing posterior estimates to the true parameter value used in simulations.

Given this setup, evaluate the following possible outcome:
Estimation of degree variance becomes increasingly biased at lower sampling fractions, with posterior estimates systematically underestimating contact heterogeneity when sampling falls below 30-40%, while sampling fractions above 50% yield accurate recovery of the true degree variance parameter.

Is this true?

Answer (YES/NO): NO